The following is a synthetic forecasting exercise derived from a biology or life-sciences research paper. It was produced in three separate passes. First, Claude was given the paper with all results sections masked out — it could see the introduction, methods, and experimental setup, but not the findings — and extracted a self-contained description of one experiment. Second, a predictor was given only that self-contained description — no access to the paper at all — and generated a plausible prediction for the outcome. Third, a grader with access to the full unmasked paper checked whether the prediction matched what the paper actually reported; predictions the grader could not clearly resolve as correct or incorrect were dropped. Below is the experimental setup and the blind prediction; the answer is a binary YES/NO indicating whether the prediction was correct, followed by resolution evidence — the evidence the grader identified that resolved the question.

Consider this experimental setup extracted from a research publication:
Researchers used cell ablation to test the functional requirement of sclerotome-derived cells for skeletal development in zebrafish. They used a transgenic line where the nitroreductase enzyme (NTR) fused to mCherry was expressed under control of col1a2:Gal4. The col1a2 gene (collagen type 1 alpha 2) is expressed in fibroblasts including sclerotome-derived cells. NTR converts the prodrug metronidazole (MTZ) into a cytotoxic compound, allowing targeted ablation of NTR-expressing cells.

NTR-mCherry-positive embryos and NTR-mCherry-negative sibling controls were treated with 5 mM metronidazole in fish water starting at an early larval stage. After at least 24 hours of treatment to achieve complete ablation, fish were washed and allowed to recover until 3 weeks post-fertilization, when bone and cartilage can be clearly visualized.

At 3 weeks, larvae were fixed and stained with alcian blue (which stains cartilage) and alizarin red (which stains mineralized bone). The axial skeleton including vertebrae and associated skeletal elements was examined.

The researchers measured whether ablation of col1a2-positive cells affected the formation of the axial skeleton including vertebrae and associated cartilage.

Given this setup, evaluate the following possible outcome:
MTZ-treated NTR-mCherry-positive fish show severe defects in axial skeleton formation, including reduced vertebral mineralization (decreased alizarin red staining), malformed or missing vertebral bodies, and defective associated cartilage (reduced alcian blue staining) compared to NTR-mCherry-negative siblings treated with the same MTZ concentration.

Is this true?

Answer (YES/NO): NO